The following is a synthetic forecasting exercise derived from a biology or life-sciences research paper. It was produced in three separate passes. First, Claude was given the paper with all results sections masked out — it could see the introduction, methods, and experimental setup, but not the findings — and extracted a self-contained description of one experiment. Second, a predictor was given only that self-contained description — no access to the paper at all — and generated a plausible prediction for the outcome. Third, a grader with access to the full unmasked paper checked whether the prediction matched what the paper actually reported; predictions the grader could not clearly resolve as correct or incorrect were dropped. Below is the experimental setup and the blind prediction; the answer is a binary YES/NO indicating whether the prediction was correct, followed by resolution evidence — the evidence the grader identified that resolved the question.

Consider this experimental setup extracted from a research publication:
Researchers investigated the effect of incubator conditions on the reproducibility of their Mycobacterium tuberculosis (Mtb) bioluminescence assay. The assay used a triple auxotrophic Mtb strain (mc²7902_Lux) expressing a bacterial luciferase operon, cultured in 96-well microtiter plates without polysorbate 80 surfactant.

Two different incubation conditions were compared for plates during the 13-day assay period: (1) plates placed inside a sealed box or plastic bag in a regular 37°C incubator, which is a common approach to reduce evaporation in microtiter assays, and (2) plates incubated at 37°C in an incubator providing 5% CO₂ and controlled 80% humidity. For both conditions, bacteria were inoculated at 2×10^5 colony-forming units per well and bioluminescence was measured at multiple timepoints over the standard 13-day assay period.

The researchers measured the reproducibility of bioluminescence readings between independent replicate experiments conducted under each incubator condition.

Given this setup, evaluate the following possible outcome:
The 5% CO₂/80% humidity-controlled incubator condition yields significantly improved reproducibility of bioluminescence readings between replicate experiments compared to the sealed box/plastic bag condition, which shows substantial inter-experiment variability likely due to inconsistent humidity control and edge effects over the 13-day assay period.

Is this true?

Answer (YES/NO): YES